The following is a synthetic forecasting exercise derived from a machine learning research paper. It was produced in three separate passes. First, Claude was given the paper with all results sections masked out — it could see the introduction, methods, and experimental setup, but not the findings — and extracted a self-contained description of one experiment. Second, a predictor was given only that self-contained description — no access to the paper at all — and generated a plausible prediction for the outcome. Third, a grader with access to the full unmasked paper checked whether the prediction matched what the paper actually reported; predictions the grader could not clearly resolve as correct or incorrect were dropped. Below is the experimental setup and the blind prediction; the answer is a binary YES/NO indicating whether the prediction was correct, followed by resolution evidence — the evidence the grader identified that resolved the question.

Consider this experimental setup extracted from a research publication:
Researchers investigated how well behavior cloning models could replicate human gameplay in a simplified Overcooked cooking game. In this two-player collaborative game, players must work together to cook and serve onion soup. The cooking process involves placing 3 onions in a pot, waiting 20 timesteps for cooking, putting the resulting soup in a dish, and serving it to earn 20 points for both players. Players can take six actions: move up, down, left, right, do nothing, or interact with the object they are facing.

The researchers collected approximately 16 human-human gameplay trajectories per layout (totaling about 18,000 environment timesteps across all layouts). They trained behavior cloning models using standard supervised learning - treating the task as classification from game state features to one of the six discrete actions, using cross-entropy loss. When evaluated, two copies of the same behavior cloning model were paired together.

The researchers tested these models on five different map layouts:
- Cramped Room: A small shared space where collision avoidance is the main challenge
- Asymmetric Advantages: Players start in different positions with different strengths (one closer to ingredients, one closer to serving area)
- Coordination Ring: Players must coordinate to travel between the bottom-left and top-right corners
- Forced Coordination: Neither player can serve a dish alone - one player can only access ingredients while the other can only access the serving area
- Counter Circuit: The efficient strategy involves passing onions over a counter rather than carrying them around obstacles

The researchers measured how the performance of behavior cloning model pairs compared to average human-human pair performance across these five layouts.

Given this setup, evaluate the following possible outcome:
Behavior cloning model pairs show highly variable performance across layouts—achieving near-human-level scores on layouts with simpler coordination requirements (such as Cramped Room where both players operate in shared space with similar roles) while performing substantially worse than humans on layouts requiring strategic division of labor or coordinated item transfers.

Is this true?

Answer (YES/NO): YES